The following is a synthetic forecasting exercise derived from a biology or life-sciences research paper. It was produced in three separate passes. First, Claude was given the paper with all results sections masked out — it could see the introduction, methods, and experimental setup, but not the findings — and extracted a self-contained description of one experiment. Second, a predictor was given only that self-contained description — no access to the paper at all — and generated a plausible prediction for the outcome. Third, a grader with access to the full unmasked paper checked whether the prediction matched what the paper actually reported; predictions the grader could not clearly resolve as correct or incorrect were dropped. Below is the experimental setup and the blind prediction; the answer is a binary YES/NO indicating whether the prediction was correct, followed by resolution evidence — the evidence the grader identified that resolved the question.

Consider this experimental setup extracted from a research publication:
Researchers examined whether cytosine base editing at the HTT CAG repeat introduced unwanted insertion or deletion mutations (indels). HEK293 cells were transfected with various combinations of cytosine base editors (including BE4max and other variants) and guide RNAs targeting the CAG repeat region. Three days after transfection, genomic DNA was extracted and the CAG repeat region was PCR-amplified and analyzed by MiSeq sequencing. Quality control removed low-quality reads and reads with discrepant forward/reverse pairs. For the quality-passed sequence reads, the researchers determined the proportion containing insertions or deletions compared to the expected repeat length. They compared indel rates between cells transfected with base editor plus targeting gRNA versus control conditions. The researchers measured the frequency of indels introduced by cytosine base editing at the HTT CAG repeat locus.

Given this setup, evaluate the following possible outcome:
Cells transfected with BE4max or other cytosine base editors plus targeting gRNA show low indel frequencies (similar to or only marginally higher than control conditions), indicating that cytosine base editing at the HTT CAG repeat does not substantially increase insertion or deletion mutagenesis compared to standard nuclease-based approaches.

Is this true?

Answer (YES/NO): YES